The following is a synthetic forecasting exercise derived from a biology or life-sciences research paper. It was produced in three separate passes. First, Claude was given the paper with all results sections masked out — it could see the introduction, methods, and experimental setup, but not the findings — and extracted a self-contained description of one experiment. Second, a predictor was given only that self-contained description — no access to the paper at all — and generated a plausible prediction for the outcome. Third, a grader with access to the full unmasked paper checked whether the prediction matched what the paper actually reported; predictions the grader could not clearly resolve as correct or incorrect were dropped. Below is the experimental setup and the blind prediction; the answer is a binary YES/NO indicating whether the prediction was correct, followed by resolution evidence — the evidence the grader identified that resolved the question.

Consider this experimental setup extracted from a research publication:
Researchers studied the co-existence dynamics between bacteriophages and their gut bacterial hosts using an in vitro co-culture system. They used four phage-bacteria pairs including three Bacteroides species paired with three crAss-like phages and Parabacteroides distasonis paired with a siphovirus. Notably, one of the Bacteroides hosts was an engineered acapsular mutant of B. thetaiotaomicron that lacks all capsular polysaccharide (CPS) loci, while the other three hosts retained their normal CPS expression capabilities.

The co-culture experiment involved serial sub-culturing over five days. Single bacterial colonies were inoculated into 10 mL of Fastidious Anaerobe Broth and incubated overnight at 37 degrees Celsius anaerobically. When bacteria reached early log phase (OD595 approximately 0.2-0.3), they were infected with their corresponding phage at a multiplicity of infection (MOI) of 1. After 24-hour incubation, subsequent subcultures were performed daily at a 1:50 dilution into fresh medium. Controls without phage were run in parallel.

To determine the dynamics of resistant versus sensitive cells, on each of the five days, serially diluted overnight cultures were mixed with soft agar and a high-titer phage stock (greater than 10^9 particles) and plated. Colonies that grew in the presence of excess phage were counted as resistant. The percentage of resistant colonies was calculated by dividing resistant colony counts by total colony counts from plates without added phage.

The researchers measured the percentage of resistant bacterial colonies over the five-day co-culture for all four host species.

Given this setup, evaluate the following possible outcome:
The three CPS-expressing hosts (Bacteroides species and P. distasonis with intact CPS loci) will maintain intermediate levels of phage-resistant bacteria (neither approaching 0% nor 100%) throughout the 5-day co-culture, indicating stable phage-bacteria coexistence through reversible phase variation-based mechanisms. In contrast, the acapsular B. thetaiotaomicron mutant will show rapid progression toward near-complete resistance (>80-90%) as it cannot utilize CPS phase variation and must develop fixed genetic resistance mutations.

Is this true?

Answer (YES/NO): NO